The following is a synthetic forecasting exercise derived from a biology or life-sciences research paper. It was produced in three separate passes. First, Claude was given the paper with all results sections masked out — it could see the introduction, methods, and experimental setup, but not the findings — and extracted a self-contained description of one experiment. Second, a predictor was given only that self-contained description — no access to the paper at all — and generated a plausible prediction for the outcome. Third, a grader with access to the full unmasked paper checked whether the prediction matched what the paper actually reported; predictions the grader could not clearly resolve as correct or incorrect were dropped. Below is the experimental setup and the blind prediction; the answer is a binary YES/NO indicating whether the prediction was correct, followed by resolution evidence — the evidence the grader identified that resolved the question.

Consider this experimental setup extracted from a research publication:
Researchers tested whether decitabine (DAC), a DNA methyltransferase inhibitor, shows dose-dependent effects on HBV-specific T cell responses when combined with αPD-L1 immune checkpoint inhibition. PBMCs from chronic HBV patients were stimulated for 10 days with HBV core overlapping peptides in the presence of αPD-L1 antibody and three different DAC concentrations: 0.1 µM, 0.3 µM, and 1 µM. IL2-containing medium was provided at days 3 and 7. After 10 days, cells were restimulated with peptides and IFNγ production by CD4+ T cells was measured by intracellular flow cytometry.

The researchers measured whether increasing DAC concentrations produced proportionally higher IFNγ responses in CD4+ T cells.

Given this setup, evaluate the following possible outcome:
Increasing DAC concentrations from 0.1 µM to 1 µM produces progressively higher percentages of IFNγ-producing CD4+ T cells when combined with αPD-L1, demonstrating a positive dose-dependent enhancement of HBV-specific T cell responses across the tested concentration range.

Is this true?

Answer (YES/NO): NO